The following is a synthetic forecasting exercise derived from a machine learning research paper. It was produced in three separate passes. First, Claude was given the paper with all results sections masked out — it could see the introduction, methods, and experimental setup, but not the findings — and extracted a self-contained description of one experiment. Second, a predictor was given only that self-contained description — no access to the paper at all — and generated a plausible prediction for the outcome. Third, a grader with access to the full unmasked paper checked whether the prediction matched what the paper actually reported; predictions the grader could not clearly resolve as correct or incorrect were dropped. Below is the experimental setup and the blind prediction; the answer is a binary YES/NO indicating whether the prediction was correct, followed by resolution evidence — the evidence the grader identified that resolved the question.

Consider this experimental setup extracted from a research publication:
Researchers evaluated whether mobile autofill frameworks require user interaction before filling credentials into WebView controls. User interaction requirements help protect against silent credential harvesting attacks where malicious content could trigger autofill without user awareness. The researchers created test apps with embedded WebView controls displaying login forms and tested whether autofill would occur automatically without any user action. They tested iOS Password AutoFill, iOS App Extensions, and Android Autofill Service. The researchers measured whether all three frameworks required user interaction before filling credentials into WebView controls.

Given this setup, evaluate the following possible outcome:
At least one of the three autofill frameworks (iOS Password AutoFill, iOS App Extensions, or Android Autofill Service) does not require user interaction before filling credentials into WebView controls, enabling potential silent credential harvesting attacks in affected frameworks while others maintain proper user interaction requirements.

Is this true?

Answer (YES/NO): NO